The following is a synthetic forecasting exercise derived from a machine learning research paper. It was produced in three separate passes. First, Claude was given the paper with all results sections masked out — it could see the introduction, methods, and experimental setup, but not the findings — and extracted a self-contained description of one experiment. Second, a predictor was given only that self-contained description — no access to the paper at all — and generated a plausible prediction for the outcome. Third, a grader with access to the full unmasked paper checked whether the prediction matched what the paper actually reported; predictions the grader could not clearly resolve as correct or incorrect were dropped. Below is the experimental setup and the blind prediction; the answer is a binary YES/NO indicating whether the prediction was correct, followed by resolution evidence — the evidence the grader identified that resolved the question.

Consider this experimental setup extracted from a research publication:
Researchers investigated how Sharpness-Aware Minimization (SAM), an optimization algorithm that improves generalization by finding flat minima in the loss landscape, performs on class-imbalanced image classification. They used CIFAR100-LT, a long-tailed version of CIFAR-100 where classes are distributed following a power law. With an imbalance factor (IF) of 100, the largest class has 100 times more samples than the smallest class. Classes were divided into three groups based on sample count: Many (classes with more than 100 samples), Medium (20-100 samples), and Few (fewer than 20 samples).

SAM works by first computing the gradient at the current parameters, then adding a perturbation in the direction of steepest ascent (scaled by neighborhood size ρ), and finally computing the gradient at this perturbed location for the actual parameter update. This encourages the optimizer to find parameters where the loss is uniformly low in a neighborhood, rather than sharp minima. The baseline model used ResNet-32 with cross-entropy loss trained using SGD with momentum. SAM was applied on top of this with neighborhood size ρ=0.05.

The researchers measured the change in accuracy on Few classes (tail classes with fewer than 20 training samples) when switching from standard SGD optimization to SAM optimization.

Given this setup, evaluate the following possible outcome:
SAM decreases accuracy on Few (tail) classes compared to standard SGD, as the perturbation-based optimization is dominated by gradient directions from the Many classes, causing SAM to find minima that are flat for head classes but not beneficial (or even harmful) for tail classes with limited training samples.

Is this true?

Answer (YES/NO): YES